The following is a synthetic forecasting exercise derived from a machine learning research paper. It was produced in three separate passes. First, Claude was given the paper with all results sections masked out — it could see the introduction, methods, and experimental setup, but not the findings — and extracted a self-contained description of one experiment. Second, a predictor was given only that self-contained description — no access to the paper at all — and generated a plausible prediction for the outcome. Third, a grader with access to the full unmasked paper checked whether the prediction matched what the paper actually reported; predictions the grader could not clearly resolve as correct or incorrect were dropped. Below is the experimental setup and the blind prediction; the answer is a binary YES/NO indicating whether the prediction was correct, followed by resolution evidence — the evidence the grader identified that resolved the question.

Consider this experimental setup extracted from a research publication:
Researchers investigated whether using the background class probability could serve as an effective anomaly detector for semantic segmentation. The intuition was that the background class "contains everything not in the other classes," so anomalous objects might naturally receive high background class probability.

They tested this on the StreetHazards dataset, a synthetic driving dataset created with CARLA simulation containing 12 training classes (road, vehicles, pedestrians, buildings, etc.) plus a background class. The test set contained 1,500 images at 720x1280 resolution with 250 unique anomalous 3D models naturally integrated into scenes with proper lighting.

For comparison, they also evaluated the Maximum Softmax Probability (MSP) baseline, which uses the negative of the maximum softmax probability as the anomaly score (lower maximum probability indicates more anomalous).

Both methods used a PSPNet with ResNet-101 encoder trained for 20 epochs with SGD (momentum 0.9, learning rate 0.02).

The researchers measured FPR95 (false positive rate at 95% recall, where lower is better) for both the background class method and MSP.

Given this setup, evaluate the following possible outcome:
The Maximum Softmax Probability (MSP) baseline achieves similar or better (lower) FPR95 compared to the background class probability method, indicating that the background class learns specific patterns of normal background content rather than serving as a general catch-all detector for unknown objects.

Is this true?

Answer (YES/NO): YES